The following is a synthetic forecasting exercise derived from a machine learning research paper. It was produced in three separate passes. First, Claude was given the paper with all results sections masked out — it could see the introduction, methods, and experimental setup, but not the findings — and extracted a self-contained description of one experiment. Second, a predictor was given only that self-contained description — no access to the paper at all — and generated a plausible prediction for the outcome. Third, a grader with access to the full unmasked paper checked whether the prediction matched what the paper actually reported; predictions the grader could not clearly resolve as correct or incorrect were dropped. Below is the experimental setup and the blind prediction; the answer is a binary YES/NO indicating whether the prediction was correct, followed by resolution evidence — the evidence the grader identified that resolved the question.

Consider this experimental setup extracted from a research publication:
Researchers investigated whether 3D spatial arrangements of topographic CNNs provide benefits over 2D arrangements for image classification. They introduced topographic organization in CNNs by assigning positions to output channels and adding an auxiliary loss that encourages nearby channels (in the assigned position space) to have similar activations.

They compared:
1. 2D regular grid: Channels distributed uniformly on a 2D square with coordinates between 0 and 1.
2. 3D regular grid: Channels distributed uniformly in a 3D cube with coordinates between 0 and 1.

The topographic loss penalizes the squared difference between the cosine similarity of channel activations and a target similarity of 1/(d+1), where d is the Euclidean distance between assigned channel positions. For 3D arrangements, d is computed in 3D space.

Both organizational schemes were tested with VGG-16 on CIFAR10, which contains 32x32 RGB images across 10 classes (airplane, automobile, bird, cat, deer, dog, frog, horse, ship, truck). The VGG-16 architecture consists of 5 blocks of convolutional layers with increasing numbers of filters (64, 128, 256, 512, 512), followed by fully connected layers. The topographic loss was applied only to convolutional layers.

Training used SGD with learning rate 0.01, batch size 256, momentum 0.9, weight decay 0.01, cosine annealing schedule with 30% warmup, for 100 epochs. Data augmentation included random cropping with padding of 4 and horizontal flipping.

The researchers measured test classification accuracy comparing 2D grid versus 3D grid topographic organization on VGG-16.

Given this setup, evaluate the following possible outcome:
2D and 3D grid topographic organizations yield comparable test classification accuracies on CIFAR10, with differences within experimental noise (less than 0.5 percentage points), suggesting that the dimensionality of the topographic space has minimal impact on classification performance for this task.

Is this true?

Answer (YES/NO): YES